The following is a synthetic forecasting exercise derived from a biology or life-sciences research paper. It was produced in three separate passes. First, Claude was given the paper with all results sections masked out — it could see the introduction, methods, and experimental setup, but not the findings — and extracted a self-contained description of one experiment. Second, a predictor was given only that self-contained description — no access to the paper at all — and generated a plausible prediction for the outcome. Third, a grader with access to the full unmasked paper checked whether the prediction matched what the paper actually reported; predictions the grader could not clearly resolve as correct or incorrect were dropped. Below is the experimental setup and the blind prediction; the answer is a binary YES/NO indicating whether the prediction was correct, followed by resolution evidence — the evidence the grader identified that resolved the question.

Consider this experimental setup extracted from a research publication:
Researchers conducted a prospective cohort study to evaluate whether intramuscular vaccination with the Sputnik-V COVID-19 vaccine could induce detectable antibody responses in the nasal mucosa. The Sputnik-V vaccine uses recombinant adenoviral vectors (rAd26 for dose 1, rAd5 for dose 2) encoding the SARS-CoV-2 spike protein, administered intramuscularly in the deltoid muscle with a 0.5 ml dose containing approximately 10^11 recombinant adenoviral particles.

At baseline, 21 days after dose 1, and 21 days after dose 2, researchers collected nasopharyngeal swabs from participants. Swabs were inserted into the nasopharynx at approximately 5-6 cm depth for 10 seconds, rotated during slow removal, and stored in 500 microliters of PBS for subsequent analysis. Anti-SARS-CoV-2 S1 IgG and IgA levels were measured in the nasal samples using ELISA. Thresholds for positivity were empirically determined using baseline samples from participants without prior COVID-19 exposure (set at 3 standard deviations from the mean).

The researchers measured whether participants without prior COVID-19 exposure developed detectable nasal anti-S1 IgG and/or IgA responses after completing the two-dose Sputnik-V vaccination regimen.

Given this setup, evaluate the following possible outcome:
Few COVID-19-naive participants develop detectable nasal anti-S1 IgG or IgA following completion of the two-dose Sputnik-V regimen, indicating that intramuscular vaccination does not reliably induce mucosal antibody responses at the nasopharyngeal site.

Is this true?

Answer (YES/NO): NO